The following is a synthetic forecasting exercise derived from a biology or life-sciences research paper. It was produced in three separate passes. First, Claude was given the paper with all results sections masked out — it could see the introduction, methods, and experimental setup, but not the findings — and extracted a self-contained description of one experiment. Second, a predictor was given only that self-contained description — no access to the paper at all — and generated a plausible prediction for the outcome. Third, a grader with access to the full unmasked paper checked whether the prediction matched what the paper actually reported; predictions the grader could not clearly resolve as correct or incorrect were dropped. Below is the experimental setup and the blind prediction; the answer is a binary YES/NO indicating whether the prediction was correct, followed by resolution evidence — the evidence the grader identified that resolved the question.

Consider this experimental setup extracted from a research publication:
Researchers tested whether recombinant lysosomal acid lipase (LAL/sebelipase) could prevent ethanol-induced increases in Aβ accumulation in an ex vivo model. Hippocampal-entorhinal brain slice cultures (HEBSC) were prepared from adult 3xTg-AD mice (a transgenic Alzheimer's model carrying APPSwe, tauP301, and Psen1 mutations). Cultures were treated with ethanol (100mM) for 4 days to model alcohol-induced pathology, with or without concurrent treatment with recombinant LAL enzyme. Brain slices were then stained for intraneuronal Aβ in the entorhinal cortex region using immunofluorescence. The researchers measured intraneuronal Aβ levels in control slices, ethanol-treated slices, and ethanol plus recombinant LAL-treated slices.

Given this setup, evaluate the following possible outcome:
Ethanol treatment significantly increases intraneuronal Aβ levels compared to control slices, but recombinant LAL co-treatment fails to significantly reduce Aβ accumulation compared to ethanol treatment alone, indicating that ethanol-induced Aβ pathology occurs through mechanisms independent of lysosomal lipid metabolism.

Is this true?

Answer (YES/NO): NO